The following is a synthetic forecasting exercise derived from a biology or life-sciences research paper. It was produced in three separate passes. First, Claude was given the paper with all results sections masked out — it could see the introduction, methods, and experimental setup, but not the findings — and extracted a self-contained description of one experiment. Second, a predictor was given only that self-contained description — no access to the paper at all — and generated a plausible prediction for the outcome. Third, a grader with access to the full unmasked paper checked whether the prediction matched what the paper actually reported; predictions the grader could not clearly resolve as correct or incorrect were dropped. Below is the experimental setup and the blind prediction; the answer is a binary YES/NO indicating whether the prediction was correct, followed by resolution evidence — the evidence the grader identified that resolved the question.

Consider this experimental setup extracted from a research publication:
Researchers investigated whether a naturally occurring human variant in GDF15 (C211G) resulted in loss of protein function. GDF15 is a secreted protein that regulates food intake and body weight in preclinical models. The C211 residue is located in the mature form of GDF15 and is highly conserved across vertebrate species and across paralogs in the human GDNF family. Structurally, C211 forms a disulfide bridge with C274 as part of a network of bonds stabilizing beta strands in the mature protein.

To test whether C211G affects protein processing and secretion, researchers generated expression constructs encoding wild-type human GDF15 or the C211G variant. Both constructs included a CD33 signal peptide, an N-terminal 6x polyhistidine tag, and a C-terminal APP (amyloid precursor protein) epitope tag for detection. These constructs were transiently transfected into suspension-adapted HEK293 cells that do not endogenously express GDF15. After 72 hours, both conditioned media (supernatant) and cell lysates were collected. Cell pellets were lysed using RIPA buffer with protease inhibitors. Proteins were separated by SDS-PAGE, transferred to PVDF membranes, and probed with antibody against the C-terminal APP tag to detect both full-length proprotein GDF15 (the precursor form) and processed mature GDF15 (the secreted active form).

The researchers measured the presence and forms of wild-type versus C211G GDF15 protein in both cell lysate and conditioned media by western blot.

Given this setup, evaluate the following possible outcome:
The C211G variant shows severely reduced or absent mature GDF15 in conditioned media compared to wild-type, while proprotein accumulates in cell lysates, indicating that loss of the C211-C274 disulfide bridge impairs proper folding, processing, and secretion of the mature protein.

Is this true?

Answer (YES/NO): YES